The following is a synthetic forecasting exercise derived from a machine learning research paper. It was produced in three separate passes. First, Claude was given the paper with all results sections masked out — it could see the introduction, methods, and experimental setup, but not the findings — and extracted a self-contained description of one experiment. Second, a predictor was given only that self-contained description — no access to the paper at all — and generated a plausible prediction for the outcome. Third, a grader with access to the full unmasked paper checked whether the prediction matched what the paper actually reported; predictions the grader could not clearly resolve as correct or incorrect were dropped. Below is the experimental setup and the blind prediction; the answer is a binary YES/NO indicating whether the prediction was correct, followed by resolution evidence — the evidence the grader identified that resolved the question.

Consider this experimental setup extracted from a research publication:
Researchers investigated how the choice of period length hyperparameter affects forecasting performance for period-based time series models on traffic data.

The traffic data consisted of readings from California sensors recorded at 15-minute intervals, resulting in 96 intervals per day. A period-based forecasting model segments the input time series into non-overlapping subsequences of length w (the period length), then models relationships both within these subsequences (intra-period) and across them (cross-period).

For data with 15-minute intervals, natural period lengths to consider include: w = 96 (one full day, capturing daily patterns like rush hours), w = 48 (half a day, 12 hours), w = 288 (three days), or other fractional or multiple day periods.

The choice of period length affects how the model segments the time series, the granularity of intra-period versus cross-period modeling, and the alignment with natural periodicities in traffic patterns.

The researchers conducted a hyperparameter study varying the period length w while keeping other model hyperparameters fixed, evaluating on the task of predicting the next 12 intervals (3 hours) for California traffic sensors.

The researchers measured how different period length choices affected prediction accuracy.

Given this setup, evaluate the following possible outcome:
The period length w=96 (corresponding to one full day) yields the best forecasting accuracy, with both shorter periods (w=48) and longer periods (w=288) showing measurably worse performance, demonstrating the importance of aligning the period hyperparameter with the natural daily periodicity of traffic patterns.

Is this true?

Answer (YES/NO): NO